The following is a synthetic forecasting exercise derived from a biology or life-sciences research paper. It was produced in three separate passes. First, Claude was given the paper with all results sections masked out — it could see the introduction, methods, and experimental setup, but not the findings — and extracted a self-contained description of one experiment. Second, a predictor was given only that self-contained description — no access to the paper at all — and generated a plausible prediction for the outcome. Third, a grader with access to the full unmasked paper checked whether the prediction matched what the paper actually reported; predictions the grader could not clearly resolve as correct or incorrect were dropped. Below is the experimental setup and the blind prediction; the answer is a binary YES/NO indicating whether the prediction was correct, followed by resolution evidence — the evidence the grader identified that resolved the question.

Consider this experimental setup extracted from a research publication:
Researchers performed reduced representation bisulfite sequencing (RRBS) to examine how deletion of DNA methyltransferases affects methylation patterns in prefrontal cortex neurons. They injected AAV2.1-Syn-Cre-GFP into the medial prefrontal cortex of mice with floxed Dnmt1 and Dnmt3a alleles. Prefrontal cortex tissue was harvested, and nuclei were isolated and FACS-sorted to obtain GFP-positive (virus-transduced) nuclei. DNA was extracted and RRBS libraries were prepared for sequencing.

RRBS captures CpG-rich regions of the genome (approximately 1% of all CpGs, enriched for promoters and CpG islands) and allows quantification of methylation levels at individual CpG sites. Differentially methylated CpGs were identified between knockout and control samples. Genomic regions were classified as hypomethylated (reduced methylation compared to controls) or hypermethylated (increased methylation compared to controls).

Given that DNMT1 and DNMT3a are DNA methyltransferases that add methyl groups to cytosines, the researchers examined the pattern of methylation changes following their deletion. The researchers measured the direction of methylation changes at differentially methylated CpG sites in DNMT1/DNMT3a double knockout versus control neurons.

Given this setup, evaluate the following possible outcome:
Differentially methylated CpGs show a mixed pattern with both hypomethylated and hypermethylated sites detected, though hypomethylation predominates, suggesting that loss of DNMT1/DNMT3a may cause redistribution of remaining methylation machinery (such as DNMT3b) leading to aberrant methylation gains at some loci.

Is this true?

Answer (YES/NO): NO